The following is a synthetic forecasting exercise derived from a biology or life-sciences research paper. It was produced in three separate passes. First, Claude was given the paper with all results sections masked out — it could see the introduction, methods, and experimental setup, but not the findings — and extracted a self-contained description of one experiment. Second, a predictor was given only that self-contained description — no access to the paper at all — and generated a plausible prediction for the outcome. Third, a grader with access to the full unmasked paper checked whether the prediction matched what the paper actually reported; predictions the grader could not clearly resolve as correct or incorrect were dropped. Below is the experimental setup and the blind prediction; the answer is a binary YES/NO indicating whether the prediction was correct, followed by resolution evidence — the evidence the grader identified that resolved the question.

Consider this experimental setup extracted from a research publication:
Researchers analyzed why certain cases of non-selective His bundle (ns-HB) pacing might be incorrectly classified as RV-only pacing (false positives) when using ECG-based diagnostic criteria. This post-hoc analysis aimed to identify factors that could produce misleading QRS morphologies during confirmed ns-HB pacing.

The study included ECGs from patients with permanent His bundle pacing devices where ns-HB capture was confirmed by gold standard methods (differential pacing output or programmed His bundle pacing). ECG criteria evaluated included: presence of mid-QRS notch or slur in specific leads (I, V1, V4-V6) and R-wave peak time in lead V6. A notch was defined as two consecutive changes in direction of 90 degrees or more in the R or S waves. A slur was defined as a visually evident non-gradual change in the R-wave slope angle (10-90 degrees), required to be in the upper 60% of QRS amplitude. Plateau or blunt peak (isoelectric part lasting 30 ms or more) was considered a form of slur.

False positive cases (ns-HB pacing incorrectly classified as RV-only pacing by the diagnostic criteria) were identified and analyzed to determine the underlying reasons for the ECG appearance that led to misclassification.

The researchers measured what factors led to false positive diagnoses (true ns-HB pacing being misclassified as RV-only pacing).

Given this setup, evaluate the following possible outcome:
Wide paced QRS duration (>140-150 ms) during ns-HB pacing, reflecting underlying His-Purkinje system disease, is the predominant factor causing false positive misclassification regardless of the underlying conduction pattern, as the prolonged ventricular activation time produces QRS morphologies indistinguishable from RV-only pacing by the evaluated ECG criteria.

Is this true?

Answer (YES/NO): NO